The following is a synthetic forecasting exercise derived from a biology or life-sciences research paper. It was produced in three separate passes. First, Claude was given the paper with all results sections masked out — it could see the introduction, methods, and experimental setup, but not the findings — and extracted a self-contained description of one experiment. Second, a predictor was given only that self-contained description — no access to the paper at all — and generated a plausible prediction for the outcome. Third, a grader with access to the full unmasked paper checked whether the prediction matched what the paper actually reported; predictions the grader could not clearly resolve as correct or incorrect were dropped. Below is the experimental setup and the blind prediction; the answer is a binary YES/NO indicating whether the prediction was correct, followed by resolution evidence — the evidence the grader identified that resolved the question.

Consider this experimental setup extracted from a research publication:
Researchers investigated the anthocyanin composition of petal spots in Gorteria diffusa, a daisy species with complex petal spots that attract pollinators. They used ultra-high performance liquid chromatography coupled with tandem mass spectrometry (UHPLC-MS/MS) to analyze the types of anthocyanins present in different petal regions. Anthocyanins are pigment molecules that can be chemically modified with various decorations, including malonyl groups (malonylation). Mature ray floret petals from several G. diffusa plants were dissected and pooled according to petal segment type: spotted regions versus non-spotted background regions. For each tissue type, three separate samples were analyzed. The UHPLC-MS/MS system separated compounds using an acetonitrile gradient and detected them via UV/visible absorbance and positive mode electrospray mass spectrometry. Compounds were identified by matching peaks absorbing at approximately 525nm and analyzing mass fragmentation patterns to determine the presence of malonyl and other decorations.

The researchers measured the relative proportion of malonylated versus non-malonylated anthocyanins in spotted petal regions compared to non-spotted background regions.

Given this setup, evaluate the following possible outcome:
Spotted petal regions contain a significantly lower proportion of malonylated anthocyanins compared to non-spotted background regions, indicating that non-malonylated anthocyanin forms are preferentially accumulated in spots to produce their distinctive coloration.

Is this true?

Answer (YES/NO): NO